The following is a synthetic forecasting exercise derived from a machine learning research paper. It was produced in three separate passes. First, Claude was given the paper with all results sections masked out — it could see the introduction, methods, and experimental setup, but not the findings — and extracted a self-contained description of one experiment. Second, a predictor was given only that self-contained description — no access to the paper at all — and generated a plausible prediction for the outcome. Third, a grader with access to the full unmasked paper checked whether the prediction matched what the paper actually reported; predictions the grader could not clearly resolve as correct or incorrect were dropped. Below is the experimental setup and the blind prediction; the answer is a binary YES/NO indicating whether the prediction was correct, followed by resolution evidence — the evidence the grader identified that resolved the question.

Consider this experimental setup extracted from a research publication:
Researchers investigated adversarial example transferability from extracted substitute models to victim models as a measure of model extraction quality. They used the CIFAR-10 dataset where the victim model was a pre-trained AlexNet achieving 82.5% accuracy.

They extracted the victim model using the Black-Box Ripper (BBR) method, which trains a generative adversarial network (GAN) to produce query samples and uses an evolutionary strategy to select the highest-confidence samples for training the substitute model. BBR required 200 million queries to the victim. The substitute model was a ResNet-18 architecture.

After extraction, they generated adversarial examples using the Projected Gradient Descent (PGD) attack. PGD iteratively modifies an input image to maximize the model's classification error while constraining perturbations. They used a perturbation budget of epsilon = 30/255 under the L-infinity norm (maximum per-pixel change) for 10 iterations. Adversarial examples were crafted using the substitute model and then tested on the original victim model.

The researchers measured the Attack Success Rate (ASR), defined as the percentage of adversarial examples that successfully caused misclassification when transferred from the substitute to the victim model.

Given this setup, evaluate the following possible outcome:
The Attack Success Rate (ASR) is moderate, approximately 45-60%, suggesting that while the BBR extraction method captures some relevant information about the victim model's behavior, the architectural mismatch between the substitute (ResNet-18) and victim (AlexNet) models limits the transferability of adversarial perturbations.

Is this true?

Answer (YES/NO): NO